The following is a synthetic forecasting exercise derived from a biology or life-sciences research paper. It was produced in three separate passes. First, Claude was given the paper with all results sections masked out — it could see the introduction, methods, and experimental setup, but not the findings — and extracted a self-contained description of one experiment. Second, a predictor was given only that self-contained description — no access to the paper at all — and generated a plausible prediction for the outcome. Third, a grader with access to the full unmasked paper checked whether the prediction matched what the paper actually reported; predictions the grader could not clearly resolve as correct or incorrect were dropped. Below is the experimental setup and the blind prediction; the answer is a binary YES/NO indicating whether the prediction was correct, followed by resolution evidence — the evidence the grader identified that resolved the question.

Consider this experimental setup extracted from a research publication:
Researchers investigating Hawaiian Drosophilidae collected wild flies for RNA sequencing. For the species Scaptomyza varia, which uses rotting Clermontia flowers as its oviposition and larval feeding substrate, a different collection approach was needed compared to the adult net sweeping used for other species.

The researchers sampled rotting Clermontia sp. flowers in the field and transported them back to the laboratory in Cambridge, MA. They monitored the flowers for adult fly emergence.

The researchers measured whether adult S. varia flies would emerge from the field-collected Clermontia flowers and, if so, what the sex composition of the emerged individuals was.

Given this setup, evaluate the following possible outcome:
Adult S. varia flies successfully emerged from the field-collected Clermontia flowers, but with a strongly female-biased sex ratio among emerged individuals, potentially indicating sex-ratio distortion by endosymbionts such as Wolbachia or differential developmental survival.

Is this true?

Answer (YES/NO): NO